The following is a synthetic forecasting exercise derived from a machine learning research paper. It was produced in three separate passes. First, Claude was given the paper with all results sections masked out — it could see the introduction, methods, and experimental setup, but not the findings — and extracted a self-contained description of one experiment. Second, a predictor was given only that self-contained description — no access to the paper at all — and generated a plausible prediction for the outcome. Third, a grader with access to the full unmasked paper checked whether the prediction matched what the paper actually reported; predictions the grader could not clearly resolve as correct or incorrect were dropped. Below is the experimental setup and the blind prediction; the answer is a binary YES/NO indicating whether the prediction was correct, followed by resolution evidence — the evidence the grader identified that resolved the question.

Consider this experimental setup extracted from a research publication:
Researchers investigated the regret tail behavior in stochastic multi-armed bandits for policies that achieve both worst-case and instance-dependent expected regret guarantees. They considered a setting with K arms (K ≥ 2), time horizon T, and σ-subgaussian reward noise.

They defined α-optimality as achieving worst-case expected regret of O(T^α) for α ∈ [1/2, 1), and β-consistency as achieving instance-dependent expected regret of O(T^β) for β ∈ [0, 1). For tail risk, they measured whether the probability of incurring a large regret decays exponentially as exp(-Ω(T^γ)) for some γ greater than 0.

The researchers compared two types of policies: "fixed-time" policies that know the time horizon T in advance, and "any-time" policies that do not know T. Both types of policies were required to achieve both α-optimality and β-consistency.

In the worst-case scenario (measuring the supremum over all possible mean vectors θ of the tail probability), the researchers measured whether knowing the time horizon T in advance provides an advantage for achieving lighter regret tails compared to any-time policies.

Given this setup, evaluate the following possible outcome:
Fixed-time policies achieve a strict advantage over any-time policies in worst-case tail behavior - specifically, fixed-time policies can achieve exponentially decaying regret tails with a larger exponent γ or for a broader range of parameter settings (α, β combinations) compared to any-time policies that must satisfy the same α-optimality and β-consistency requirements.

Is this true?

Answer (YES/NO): NO